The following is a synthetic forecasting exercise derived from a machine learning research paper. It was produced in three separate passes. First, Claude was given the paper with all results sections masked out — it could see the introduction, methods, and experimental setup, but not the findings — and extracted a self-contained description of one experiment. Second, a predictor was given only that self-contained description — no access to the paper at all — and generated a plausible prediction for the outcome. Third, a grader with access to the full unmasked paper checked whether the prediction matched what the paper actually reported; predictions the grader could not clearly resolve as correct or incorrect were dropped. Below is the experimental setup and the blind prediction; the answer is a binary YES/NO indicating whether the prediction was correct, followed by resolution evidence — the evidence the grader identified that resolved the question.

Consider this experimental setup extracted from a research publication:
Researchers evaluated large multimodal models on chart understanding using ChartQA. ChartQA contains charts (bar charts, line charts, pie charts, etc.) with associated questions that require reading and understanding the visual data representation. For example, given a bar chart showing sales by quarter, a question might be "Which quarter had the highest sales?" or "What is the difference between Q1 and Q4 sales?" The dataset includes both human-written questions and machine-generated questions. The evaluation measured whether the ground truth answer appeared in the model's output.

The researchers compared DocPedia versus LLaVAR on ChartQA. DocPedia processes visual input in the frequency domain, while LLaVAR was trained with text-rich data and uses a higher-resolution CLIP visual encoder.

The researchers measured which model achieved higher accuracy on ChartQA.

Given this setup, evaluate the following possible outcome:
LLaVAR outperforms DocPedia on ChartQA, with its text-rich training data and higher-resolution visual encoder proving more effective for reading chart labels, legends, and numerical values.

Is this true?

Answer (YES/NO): NO